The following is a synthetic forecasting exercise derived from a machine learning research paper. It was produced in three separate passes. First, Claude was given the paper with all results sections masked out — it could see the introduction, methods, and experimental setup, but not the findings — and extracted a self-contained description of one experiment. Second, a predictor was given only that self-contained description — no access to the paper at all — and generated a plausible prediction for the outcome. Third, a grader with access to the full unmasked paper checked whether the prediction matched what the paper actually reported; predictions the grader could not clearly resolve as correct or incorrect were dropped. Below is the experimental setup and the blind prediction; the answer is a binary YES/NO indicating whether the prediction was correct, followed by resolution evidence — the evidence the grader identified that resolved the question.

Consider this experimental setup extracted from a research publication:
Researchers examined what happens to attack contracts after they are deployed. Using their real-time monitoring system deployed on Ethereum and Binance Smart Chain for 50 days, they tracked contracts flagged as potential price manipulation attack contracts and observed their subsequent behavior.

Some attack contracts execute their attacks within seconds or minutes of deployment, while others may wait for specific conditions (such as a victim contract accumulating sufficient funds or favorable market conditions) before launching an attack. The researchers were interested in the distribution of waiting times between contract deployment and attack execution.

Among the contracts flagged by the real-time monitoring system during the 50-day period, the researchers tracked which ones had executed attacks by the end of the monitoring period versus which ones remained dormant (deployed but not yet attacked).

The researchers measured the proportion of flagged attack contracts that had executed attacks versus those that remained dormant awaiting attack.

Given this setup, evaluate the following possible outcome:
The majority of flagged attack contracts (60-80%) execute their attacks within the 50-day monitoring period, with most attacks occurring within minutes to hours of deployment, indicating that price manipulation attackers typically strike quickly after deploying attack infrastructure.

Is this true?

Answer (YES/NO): NO